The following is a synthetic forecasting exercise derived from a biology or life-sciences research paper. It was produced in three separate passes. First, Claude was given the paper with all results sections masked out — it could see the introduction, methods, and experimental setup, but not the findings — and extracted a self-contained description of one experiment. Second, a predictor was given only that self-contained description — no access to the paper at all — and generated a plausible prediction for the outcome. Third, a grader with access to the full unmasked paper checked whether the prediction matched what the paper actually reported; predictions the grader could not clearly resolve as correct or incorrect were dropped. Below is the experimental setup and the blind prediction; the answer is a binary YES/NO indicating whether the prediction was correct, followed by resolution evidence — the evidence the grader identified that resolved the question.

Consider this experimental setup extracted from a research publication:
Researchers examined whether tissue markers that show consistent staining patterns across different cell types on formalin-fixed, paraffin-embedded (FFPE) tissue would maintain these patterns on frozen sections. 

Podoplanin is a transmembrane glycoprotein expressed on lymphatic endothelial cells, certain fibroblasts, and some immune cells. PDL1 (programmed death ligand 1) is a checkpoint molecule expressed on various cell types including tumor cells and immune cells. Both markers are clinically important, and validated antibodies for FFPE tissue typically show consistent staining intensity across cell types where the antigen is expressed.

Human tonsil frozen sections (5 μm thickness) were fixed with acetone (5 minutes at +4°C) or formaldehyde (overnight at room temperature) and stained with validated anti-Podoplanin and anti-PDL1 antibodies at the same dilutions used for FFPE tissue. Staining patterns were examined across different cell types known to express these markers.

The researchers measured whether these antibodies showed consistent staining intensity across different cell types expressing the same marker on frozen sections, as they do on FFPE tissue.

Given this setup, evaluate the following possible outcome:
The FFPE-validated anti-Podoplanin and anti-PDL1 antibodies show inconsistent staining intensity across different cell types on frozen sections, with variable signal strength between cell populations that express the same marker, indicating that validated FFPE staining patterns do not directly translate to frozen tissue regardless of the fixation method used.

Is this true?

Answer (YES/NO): NO